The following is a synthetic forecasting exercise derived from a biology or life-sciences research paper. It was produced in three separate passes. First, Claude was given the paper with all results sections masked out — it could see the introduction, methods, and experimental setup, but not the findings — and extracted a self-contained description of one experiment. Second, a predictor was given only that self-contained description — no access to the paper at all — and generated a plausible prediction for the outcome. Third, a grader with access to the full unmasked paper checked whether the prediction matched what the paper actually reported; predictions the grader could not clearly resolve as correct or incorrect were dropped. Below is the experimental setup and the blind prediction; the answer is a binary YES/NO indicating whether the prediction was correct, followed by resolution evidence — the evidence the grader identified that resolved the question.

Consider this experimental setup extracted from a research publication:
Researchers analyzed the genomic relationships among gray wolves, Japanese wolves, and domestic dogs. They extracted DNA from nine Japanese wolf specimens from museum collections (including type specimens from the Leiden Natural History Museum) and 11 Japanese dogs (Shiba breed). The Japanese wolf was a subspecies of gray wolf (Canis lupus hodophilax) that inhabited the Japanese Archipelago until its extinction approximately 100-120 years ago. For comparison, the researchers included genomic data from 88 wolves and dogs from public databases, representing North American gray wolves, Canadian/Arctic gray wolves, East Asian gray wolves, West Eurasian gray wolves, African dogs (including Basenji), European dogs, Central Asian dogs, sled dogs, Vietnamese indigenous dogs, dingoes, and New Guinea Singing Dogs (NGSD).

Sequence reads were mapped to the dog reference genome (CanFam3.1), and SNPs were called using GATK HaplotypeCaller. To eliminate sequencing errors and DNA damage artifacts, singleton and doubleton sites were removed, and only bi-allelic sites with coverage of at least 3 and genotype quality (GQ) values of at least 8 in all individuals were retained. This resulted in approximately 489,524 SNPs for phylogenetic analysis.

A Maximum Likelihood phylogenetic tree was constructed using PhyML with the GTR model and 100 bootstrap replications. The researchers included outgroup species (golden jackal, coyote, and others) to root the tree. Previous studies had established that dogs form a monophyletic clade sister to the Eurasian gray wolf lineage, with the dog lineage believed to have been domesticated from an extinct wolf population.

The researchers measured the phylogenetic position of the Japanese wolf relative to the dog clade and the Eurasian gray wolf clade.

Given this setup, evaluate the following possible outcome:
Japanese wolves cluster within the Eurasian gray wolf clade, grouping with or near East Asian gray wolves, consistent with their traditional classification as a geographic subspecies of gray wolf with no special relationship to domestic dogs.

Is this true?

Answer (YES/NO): NO